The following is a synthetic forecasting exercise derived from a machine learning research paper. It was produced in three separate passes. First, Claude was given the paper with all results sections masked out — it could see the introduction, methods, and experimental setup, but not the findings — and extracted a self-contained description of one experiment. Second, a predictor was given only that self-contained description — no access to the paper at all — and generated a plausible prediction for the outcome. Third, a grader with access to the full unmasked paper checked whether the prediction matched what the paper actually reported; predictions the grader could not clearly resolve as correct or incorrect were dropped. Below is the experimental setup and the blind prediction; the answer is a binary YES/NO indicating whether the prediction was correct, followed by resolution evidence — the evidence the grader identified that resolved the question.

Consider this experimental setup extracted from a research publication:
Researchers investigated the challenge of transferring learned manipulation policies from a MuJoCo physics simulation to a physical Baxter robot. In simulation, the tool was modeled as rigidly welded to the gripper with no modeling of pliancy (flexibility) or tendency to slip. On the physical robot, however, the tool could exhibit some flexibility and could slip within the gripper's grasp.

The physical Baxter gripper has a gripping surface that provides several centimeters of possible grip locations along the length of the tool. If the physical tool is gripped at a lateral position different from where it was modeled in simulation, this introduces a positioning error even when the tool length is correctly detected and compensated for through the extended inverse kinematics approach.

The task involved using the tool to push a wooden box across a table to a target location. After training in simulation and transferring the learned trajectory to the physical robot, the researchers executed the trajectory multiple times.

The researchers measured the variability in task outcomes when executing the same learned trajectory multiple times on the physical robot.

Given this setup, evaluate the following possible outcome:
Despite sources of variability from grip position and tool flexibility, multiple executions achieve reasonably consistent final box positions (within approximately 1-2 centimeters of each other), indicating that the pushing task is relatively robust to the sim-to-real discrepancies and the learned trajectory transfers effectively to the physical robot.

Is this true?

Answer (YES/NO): NO